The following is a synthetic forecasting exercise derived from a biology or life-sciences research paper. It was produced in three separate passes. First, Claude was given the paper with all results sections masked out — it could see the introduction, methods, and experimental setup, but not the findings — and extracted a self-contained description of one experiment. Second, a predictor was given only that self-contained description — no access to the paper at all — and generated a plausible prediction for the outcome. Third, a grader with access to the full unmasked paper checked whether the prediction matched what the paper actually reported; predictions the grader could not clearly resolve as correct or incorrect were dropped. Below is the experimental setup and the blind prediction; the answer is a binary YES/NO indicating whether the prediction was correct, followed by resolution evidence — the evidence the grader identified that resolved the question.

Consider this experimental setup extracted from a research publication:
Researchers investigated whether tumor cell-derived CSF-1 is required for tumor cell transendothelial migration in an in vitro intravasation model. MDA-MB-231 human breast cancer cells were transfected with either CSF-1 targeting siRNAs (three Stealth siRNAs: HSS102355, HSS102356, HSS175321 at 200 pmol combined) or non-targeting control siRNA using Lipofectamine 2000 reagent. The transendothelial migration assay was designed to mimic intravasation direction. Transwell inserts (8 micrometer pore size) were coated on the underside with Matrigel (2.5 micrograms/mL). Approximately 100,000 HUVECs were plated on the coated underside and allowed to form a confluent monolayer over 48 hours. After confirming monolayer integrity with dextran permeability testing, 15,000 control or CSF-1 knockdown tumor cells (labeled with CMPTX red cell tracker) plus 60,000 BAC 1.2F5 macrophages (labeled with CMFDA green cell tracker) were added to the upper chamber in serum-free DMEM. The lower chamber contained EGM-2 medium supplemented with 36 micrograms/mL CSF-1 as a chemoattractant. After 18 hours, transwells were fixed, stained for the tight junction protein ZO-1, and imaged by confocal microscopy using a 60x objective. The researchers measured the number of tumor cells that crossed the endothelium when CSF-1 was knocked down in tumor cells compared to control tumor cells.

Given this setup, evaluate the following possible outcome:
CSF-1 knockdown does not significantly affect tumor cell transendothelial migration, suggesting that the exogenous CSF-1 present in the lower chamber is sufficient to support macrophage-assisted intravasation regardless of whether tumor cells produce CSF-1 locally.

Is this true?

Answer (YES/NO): NO